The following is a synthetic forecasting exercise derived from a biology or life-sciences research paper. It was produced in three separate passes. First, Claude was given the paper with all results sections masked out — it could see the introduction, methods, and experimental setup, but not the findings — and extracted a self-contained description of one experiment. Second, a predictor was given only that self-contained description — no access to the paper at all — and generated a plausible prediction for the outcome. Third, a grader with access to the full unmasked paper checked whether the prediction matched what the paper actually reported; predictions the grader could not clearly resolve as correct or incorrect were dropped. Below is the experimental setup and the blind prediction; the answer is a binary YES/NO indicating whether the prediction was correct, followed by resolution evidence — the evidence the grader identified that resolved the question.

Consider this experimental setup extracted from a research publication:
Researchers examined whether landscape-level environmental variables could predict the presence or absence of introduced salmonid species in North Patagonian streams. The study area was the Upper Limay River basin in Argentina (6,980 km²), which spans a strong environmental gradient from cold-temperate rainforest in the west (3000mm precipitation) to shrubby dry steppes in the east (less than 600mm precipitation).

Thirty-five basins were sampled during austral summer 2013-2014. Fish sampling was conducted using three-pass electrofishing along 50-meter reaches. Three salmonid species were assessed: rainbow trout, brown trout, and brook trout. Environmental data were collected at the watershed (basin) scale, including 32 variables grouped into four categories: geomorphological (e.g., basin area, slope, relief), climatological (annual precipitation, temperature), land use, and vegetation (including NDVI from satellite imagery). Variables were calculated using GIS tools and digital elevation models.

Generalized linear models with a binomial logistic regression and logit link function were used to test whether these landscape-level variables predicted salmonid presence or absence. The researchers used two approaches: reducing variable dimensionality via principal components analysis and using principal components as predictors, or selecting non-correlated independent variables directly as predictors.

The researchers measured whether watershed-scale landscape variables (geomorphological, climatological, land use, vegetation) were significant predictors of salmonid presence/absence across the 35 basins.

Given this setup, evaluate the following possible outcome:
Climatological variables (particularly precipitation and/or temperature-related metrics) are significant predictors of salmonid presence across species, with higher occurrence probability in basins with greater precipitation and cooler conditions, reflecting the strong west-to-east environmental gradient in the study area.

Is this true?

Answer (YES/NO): NO